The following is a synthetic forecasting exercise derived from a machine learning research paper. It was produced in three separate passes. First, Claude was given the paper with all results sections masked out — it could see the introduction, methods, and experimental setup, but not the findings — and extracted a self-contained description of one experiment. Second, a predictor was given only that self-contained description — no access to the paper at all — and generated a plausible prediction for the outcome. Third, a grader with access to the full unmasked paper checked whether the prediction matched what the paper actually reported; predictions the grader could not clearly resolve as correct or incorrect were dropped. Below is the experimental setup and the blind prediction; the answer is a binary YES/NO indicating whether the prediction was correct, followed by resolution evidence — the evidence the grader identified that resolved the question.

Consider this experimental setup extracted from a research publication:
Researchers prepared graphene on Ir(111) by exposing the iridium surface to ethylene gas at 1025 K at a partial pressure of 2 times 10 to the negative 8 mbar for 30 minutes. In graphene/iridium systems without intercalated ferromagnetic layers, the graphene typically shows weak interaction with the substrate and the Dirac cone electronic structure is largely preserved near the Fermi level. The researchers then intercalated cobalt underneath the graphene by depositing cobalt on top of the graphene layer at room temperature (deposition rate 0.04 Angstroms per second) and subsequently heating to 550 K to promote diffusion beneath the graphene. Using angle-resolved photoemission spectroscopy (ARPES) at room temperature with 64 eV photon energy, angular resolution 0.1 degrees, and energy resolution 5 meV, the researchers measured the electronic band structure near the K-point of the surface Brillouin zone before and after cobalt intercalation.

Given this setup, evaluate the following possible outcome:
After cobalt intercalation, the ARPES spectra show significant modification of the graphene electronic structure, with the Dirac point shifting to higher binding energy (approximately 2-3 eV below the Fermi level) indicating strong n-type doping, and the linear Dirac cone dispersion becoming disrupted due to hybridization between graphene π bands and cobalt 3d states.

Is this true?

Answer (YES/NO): YES